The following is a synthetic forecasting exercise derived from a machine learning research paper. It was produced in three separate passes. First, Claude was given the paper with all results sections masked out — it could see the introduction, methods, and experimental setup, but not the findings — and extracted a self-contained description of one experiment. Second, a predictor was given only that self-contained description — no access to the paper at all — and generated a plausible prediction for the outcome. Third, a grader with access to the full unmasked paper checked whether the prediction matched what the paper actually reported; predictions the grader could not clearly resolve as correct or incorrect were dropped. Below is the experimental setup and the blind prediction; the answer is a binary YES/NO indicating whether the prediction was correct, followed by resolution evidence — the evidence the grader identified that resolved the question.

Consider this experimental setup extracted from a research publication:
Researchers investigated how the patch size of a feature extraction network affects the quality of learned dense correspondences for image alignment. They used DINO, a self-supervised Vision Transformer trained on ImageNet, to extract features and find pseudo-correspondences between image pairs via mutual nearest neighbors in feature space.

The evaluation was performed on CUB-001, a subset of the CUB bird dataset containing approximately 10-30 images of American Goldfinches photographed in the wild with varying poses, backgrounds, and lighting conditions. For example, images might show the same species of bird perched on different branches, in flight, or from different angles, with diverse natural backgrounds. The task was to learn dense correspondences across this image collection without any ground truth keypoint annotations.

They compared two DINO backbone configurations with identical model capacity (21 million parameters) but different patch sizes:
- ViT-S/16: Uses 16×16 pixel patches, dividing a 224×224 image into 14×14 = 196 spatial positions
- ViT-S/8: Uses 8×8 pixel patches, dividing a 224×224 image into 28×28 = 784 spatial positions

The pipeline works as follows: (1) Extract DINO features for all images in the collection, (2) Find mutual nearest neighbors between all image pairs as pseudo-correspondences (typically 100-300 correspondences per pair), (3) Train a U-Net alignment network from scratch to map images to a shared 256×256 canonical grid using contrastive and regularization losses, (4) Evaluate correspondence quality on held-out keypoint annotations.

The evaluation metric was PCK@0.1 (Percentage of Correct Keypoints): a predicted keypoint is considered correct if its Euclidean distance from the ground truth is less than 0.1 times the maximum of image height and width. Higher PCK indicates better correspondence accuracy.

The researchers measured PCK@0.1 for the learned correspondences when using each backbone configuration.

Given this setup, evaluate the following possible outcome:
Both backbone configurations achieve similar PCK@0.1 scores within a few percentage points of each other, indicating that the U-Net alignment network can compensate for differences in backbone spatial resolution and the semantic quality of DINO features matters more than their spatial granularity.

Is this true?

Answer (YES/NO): NO